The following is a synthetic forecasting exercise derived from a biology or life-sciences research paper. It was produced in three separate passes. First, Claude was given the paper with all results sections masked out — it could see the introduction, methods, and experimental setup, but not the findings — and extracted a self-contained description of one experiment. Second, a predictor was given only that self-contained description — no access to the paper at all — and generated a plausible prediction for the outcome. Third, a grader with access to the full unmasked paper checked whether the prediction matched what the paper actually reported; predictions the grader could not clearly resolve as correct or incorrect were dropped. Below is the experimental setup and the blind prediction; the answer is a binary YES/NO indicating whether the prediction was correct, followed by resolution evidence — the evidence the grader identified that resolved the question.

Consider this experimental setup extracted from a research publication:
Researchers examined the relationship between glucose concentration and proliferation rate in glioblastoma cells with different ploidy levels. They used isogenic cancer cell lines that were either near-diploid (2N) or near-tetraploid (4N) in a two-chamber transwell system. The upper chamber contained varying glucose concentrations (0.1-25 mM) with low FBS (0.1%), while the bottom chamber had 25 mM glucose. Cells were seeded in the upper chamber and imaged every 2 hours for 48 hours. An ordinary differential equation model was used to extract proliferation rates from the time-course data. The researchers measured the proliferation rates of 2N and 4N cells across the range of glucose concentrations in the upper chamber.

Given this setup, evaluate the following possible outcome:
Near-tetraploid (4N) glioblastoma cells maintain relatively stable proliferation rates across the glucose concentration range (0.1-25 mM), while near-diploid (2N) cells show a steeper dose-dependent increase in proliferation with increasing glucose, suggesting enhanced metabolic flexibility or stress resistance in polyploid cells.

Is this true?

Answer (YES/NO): NO